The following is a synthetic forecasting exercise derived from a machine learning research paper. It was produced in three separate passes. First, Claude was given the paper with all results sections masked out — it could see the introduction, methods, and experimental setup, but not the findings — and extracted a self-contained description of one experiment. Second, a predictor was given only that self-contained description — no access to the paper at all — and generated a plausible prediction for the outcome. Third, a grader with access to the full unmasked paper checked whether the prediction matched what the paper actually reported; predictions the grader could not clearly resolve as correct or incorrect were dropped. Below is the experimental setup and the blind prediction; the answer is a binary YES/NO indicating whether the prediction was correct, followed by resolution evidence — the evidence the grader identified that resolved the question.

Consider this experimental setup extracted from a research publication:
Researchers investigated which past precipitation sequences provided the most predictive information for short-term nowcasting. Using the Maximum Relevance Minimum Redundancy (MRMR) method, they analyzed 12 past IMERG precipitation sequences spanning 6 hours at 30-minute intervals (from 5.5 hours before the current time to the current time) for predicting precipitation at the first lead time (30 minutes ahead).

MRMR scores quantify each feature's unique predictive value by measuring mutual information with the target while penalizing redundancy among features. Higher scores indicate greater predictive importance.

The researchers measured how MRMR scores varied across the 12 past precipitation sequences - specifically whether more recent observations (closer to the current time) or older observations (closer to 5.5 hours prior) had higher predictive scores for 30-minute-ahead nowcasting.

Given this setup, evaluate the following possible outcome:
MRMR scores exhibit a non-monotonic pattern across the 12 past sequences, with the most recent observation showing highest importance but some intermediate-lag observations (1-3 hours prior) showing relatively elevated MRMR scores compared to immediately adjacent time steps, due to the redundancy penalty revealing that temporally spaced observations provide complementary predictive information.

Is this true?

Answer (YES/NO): NO